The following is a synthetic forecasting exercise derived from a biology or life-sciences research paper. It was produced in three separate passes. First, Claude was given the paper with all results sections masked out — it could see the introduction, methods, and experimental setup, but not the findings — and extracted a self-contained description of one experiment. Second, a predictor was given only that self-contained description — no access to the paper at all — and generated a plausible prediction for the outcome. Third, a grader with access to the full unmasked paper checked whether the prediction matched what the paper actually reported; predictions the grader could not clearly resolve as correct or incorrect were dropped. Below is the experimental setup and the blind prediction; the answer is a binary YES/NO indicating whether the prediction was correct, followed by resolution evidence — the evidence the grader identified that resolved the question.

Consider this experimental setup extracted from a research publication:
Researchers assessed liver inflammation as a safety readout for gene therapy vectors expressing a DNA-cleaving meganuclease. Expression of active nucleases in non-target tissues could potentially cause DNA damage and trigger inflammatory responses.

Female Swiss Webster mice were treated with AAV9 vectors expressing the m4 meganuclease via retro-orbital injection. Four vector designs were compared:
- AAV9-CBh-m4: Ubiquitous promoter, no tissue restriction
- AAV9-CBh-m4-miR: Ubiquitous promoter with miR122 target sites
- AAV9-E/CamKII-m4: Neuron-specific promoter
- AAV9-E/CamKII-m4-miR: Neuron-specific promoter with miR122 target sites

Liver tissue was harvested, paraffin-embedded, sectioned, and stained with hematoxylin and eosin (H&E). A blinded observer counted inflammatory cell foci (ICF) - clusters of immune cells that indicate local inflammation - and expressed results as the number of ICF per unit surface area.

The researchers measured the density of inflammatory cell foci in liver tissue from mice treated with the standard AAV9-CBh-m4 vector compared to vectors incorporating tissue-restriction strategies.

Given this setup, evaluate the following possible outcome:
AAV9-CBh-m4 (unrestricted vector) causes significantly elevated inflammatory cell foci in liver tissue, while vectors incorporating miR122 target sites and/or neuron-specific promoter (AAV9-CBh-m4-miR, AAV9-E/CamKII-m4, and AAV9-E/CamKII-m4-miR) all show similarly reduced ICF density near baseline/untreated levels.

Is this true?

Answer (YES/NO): NO